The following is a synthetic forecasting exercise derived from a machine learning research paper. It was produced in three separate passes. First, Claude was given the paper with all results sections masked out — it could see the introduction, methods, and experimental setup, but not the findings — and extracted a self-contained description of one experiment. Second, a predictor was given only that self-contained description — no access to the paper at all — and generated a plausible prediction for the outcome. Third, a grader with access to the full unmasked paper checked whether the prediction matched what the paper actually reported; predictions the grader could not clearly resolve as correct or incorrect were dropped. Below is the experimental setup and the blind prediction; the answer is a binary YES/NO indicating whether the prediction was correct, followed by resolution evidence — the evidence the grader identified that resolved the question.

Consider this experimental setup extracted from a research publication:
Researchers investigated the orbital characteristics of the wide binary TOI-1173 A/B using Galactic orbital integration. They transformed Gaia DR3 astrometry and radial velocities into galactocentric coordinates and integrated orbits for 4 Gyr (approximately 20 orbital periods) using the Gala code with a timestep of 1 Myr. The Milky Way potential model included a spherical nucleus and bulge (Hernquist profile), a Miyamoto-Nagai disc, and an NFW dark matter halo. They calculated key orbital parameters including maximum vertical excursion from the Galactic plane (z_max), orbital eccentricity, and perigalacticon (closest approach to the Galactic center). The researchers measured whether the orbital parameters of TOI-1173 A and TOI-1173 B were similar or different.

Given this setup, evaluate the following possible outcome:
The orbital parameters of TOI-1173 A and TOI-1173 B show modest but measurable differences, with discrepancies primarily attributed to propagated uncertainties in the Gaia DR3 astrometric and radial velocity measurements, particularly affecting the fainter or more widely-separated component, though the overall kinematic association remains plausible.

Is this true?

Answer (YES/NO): NO